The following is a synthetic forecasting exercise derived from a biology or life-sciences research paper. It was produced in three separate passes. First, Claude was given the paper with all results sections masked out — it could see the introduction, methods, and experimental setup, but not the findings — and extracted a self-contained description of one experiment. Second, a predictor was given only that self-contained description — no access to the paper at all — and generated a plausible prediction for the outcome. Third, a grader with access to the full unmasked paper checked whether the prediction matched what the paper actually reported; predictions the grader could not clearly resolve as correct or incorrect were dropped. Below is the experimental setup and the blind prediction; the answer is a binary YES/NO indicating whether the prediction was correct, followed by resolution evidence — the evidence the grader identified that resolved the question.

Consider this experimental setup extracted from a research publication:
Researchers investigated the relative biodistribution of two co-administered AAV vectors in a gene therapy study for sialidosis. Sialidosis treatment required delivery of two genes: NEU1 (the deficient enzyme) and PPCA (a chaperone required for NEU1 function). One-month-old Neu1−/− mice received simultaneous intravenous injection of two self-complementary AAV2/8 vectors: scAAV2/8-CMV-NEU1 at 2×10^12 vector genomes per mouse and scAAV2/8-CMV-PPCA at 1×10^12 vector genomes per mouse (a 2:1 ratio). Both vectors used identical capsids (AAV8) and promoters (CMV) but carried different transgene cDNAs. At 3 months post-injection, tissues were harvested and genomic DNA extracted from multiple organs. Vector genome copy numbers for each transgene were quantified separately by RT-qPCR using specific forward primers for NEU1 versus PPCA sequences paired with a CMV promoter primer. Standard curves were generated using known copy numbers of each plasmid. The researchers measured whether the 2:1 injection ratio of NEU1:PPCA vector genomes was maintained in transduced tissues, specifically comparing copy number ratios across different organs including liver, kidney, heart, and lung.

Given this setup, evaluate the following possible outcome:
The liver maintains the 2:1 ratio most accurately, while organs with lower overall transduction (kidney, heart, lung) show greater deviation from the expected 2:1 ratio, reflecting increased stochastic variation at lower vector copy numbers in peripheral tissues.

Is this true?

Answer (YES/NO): NO